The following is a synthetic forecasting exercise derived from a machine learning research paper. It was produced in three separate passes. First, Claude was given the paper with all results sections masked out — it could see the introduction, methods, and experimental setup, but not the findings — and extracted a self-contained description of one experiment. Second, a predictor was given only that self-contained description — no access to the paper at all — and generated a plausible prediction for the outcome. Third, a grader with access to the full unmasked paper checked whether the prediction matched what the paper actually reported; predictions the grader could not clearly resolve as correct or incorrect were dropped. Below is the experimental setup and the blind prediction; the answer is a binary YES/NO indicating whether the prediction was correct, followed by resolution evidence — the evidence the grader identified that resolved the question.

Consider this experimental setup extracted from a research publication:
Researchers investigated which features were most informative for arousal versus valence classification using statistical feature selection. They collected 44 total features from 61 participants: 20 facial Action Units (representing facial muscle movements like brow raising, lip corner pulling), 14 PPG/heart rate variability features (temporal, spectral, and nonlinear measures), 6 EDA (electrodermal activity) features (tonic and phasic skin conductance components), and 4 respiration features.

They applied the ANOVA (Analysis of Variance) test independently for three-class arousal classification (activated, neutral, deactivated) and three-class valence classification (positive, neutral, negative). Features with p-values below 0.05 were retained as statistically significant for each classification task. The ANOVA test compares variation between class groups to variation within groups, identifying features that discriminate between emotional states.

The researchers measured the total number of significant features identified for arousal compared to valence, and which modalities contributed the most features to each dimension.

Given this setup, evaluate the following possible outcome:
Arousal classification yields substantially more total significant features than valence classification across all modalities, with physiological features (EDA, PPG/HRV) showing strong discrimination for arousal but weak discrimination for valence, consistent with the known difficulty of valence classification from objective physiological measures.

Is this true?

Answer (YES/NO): NO